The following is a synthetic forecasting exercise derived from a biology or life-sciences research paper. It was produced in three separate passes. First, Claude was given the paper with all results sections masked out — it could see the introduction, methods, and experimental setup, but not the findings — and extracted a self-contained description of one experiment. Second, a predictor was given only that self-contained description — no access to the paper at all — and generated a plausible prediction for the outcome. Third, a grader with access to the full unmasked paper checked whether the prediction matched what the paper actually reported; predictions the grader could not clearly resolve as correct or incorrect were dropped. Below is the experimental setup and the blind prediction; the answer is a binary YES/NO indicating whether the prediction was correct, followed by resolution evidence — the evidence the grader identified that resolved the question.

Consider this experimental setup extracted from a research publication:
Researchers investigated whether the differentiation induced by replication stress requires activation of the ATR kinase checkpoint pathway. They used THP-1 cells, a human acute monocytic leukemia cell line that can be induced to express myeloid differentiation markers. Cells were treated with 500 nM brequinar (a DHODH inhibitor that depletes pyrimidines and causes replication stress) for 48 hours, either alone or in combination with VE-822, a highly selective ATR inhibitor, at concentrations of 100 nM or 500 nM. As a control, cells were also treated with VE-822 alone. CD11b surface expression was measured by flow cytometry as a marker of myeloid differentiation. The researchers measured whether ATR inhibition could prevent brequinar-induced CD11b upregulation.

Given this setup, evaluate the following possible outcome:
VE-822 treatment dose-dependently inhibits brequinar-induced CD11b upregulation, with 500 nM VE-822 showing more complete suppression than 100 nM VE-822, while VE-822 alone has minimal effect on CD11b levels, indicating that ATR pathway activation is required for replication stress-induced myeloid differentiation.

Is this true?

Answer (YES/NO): NO